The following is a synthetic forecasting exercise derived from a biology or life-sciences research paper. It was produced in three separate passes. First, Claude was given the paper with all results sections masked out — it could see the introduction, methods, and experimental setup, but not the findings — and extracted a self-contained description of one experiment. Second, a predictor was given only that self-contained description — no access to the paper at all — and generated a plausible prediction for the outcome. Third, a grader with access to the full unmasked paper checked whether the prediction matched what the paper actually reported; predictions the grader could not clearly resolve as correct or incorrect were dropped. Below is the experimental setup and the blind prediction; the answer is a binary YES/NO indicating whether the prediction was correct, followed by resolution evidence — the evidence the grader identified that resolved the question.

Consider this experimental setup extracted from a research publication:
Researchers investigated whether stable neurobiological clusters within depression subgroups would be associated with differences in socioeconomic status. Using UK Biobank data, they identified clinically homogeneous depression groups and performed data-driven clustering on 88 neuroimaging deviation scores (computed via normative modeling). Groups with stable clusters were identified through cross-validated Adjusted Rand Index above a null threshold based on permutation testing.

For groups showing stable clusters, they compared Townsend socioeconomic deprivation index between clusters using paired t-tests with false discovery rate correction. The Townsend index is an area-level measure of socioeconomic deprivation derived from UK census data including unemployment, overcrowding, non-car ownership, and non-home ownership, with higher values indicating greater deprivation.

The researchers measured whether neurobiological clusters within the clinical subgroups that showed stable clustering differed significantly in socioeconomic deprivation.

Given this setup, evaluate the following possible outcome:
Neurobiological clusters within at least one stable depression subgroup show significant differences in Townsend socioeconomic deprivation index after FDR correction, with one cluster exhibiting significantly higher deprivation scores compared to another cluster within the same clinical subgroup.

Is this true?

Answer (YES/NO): NO